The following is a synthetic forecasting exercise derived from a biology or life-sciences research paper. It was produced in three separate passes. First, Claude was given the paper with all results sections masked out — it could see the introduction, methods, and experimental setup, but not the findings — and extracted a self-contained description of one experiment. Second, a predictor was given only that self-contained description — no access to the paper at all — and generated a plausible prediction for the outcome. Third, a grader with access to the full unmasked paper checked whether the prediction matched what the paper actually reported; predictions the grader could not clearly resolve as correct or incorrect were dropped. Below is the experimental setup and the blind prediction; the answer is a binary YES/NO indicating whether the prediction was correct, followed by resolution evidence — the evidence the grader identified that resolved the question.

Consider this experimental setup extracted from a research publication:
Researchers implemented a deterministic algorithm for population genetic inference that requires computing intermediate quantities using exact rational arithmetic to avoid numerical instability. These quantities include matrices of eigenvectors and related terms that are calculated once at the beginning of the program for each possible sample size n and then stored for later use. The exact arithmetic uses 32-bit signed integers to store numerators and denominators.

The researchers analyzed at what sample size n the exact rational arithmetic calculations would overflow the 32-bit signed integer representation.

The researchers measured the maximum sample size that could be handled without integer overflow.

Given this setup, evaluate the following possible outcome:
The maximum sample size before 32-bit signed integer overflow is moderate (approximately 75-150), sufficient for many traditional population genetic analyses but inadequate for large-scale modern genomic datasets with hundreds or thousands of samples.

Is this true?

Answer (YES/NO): NO